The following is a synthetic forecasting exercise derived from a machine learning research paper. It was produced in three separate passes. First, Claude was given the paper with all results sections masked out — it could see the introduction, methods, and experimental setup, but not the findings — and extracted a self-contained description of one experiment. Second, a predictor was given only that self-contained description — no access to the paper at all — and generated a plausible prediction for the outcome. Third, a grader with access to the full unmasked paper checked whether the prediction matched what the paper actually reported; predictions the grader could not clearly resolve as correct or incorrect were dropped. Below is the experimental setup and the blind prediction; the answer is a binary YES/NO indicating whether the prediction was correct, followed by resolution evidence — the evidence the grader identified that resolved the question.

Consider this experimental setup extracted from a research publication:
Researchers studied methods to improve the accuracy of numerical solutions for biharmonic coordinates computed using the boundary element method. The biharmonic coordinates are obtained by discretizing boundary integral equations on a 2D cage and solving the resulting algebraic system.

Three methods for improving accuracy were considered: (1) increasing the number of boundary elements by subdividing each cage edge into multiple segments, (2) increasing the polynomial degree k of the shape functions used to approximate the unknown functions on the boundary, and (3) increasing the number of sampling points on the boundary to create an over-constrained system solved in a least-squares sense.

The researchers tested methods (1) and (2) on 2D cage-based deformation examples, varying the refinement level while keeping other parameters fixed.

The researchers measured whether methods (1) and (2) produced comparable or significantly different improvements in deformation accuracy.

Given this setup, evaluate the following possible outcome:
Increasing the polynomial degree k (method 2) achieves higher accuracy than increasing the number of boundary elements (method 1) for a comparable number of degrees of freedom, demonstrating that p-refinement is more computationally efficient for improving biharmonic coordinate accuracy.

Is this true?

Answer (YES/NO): NO